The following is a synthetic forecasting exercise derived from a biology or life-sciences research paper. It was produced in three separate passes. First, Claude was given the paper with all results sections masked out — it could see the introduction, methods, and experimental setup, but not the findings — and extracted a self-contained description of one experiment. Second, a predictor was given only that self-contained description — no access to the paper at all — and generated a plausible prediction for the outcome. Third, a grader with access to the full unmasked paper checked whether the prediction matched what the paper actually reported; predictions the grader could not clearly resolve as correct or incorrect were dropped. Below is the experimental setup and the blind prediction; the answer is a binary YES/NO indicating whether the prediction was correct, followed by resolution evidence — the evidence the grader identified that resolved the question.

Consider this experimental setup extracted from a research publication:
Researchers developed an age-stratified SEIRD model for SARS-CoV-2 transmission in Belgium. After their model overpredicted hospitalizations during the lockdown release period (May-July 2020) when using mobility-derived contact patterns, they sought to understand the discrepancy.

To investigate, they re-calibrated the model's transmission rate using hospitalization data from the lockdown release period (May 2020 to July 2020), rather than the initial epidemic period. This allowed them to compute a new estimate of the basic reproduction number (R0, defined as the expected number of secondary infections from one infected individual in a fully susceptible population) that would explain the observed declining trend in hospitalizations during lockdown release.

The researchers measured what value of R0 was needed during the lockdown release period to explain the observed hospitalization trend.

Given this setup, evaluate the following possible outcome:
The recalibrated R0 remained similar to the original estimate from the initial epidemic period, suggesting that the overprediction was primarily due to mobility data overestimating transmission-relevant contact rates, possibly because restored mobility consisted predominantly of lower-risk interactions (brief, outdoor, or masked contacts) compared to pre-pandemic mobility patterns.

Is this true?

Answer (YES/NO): NO